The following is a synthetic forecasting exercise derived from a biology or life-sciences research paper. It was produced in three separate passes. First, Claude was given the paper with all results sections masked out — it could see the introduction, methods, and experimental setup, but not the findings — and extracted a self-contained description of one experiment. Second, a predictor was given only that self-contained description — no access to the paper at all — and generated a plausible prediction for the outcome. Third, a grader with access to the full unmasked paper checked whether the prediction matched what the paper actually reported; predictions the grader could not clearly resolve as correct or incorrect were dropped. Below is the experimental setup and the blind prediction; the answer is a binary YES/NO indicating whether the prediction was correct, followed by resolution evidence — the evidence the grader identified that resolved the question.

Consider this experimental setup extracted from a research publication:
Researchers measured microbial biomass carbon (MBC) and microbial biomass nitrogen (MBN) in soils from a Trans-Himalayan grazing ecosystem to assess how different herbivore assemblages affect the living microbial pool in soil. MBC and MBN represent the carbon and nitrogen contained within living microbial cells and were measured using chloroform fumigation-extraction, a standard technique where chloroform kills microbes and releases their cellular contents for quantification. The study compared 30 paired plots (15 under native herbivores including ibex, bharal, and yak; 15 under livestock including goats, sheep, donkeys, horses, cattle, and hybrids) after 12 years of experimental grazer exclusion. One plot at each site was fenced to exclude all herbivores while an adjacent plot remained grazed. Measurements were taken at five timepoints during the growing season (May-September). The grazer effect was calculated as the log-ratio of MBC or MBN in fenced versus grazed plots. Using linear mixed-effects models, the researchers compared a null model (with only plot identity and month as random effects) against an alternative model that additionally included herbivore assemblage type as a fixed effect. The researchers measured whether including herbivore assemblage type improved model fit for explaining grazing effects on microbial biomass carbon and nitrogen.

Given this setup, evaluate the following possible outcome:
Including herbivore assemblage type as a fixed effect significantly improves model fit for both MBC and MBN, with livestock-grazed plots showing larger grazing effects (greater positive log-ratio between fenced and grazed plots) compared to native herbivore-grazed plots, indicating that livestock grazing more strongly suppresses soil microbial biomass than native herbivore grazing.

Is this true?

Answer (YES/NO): NO